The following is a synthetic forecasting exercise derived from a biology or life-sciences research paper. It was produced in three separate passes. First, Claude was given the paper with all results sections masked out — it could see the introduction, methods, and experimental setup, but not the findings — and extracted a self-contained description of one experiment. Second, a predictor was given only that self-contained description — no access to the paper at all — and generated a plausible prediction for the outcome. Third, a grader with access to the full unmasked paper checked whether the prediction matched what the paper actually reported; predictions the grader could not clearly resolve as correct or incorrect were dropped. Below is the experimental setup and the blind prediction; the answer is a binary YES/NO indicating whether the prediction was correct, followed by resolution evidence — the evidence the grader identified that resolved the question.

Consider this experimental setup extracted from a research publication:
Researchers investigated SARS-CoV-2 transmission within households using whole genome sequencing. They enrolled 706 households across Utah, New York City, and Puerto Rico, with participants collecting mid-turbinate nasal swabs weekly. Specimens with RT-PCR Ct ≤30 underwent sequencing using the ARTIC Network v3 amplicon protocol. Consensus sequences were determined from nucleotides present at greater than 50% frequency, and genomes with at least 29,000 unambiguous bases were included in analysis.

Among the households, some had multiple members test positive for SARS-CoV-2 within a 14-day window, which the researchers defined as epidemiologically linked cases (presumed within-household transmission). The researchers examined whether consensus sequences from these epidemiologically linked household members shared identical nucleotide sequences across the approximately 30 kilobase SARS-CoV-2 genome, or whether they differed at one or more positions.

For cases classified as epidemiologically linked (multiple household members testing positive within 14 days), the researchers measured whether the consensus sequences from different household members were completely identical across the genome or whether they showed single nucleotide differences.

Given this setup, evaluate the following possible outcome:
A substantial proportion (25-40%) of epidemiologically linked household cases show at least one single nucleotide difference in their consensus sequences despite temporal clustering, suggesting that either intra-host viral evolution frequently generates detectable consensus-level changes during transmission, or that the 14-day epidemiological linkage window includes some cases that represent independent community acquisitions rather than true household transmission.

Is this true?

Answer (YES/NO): NO